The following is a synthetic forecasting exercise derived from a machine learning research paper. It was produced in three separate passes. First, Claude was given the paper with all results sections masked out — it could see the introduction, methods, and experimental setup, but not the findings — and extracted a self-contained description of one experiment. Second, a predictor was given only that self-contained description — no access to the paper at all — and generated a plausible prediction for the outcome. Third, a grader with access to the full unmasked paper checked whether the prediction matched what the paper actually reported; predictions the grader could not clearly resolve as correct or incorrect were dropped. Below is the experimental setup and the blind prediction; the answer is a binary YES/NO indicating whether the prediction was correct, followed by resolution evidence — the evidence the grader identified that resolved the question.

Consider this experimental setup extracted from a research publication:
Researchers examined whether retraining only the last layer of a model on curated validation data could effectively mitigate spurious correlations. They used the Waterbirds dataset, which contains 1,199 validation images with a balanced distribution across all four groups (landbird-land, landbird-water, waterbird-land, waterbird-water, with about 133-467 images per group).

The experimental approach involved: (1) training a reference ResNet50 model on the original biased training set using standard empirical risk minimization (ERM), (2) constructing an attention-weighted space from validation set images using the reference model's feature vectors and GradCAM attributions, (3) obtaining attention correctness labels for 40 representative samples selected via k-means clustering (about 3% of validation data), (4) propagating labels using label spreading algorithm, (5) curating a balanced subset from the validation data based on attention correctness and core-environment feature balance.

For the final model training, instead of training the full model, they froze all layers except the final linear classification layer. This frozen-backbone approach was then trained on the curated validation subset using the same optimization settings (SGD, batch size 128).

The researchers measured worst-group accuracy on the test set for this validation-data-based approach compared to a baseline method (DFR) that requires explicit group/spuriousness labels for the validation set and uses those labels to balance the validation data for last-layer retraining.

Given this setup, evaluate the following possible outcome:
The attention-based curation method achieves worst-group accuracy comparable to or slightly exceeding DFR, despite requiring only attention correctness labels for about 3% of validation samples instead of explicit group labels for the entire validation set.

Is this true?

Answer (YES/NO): YES